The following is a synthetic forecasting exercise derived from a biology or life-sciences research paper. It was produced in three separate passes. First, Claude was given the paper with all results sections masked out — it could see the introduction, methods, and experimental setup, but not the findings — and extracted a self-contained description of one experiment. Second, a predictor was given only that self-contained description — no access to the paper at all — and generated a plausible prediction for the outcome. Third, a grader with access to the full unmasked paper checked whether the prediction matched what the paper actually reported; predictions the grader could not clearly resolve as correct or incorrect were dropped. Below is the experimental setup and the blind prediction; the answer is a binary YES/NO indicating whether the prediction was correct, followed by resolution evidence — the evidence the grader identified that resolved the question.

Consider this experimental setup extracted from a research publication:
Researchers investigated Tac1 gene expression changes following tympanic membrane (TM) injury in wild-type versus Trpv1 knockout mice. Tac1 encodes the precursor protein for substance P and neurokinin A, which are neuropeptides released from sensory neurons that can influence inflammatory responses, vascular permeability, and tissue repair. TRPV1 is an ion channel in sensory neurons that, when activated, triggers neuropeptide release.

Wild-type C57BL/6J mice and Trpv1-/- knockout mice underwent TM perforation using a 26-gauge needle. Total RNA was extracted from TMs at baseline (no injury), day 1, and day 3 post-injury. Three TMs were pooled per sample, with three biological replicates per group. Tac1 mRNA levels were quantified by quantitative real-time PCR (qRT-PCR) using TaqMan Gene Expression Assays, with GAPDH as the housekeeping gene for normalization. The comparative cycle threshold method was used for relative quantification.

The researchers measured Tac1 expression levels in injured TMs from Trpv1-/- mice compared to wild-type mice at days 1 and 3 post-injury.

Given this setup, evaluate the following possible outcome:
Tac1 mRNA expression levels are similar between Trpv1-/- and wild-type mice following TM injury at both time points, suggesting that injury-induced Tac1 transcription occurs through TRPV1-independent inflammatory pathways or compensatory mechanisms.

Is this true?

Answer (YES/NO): NO